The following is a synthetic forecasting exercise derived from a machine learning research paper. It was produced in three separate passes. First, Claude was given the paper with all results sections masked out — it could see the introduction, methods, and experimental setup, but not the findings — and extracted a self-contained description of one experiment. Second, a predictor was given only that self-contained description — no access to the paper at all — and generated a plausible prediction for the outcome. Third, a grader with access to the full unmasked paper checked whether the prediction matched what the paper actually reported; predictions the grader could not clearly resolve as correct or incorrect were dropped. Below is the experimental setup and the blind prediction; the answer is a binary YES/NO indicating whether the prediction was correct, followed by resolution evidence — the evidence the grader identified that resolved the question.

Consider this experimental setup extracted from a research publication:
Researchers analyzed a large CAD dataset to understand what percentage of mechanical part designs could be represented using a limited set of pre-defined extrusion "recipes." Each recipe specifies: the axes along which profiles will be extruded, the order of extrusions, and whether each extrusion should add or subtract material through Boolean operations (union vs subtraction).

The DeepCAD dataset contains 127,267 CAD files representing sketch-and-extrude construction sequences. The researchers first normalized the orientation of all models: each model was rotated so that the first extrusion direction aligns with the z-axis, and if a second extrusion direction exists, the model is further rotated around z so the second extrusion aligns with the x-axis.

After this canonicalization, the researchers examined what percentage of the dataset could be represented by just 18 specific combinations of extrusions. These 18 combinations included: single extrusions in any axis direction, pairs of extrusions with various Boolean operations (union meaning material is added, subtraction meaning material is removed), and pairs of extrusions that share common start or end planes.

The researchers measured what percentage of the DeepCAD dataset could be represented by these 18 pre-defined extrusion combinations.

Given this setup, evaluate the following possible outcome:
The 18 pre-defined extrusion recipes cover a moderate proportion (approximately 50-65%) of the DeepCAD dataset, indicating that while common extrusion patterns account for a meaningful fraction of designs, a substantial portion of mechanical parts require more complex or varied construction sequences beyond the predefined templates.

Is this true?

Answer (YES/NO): NO